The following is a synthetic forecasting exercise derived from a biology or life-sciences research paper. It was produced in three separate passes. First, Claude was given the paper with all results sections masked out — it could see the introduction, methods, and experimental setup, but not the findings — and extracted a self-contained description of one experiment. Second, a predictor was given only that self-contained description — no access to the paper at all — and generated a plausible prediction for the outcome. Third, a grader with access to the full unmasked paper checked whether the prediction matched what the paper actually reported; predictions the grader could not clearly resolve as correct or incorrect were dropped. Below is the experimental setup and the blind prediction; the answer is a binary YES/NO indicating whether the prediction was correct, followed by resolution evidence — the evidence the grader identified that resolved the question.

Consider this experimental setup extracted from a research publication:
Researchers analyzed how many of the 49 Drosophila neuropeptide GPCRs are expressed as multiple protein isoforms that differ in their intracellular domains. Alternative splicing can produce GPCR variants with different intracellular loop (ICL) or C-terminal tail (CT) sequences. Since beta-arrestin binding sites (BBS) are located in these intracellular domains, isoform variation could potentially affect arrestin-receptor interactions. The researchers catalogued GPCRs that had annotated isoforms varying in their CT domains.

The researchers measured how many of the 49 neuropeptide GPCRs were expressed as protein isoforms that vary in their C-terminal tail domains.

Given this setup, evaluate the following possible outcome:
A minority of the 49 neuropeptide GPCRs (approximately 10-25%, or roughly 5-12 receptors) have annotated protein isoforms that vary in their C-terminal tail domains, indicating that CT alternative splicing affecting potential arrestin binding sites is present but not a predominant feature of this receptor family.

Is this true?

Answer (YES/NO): NO